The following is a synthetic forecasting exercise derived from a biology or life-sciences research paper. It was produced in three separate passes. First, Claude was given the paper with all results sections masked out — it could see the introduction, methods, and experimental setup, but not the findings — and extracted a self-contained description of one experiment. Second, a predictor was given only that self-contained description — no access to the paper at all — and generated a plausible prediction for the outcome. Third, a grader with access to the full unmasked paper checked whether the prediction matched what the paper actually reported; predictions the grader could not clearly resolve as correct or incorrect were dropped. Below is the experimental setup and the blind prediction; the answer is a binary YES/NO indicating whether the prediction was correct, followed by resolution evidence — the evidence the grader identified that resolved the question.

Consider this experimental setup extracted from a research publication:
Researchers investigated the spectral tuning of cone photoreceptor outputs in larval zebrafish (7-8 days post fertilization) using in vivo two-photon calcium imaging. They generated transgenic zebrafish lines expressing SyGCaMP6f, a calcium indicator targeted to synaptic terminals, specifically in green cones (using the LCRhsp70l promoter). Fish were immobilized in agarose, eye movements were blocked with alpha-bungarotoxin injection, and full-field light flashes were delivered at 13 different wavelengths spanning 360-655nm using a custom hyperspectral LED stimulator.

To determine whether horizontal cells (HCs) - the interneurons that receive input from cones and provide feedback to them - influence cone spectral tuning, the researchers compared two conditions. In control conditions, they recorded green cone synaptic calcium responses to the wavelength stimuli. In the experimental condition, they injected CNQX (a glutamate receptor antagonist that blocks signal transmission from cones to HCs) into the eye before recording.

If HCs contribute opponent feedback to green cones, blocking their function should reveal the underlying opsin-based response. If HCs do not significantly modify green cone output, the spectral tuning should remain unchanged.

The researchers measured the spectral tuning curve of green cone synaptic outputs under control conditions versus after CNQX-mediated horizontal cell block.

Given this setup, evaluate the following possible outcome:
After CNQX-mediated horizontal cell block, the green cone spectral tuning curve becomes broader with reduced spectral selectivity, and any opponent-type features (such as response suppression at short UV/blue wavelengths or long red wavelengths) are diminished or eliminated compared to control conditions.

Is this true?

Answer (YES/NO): NO